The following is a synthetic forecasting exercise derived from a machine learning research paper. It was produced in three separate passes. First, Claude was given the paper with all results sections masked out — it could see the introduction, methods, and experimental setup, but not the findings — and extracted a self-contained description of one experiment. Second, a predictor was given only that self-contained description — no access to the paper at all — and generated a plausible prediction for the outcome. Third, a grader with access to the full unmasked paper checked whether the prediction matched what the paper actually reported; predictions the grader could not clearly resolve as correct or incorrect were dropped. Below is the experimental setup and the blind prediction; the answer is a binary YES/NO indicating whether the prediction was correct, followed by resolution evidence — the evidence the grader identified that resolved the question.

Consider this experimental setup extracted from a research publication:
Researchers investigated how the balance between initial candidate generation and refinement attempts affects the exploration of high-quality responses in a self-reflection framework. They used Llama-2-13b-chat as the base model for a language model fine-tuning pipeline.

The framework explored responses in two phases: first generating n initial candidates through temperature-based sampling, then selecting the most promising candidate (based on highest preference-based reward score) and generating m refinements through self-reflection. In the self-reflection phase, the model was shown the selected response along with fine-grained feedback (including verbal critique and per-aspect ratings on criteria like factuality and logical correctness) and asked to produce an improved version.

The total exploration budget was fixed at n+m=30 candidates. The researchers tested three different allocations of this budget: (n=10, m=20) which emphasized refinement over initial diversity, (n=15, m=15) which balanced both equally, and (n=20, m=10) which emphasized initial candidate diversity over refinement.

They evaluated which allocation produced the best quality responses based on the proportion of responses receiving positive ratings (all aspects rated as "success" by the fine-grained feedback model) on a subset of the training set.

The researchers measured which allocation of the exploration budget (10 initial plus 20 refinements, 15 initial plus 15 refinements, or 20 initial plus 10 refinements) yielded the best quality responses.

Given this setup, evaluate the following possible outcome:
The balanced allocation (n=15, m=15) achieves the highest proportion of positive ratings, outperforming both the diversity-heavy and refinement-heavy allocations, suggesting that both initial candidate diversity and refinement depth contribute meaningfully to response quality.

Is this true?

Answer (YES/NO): NO